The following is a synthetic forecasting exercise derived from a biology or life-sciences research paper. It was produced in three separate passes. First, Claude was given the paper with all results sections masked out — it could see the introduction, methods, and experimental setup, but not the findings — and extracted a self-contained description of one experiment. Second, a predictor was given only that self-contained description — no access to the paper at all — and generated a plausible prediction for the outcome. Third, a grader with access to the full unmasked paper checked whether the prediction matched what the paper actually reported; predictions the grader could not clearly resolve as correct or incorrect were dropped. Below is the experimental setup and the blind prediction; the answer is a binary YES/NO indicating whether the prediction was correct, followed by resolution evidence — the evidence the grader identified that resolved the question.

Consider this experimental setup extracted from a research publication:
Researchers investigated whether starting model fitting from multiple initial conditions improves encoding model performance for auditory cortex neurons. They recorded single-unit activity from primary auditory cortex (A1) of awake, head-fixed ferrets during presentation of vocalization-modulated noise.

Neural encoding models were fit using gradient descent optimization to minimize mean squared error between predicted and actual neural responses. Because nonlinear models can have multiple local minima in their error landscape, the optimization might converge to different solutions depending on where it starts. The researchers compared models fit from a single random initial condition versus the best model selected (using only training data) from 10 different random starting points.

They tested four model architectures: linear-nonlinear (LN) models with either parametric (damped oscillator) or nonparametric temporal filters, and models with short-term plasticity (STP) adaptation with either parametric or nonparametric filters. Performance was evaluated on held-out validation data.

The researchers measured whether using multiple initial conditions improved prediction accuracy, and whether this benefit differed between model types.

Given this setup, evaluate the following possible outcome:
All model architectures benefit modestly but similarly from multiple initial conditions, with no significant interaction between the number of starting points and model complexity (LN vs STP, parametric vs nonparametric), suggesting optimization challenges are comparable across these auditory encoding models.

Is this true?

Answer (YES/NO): NO